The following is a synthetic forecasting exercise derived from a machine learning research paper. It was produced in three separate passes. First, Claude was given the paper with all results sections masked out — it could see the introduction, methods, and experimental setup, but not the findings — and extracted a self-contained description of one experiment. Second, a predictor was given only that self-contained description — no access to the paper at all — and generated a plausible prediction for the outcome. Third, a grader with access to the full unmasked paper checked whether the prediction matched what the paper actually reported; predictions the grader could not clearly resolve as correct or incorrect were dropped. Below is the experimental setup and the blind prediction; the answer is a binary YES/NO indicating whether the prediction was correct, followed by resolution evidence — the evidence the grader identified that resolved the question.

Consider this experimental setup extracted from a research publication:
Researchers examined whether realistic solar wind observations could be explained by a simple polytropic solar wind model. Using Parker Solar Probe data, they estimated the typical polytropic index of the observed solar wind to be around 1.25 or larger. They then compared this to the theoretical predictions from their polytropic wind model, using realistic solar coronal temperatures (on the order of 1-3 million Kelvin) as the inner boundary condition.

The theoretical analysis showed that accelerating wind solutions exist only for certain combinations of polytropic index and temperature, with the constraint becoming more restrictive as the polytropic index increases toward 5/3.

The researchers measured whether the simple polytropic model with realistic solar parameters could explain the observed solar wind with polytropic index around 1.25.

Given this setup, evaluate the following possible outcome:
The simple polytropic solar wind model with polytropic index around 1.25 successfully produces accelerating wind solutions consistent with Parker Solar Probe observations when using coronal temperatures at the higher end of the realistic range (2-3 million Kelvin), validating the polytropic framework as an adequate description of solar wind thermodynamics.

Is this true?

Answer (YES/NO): NO